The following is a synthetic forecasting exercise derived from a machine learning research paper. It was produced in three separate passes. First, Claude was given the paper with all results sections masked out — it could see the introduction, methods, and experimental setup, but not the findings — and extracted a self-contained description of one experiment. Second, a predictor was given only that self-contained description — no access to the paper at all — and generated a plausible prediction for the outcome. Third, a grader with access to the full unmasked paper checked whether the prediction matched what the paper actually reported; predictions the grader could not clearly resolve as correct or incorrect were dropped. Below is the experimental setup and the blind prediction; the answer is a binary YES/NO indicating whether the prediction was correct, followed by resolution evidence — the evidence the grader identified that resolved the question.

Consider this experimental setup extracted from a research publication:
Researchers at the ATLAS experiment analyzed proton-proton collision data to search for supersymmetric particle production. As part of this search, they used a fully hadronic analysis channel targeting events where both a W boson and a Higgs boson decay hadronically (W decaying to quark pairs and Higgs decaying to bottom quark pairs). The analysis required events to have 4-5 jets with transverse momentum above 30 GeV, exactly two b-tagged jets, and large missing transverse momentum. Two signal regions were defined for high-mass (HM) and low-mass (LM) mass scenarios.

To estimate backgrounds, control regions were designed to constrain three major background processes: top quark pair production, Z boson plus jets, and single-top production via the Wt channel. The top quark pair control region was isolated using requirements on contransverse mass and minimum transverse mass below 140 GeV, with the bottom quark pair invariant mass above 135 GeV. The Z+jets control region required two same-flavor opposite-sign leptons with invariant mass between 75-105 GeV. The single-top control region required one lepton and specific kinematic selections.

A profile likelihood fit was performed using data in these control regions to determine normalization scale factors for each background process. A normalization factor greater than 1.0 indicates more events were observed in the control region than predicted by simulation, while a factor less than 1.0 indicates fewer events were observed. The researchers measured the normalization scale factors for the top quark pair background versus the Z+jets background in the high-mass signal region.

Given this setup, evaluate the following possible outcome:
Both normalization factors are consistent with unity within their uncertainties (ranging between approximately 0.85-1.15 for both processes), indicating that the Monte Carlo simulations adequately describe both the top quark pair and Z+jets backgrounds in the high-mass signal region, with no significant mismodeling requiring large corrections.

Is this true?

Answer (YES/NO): NO